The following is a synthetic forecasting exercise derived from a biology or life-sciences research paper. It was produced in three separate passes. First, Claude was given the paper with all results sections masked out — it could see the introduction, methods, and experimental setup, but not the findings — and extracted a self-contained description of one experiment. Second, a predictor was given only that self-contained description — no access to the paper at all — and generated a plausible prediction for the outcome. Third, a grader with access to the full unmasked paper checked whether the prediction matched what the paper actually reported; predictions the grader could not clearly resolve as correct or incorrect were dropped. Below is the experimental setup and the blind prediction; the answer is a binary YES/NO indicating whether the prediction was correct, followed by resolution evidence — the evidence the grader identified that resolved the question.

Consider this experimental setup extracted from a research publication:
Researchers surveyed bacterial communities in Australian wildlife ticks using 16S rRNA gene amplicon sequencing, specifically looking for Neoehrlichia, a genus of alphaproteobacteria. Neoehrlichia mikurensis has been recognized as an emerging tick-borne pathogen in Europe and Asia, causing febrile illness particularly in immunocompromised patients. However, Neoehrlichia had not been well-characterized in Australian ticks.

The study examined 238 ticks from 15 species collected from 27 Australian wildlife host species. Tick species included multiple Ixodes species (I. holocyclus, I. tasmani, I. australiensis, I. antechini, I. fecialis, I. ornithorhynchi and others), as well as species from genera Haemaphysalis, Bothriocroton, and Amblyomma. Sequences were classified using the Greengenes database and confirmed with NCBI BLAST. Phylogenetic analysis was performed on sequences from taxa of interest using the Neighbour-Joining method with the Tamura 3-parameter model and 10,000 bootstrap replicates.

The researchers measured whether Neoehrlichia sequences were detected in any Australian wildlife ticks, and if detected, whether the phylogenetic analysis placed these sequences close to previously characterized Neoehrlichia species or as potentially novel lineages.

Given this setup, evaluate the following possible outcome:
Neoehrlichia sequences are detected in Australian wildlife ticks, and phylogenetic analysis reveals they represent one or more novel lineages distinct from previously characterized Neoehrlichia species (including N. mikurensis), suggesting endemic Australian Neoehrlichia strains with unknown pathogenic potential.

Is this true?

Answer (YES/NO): YES